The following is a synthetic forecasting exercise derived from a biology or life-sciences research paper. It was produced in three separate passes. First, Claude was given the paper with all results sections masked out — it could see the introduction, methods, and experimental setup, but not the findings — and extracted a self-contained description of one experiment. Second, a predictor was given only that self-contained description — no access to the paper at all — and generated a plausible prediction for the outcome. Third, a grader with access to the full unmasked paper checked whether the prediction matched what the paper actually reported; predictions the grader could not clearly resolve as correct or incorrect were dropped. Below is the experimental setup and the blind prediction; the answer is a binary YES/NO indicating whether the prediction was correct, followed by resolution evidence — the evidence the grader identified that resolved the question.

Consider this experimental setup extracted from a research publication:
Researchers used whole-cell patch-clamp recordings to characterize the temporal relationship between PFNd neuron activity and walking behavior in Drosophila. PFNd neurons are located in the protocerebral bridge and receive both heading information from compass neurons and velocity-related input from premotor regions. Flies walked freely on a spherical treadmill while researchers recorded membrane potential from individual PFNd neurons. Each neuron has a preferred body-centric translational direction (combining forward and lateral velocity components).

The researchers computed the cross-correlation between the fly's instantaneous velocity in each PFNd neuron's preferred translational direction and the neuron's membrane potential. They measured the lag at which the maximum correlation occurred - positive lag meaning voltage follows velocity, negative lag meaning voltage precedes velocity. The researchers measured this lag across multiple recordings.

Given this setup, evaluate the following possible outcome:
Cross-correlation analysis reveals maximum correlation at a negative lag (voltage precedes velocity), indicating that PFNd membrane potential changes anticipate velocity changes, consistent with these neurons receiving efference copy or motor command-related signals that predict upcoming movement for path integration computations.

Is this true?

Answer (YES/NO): NO